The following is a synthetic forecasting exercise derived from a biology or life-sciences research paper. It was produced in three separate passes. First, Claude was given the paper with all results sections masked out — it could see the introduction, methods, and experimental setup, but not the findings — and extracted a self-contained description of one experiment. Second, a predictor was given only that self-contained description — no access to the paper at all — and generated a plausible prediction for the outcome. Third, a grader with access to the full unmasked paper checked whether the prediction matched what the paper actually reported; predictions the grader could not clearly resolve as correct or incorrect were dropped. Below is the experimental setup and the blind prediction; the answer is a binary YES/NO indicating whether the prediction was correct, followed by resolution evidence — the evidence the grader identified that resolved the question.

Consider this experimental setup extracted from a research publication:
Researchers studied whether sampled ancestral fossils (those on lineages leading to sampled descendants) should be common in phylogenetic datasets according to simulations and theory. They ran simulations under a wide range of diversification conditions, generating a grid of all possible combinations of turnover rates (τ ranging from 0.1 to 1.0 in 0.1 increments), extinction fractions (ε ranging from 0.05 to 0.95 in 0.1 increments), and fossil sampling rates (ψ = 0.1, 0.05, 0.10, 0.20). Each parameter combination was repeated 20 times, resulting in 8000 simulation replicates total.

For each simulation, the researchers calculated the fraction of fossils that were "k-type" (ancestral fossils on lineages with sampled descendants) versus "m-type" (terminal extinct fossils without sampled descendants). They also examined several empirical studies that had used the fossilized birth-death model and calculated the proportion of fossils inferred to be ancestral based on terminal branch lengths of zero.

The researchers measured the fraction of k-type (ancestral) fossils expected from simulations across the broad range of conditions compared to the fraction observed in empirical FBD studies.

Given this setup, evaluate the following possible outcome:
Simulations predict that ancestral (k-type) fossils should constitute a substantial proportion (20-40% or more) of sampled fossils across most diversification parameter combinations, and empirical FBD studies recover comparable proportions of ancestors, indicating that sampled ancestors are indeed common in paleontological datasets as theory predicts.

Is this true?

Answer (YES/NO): NO